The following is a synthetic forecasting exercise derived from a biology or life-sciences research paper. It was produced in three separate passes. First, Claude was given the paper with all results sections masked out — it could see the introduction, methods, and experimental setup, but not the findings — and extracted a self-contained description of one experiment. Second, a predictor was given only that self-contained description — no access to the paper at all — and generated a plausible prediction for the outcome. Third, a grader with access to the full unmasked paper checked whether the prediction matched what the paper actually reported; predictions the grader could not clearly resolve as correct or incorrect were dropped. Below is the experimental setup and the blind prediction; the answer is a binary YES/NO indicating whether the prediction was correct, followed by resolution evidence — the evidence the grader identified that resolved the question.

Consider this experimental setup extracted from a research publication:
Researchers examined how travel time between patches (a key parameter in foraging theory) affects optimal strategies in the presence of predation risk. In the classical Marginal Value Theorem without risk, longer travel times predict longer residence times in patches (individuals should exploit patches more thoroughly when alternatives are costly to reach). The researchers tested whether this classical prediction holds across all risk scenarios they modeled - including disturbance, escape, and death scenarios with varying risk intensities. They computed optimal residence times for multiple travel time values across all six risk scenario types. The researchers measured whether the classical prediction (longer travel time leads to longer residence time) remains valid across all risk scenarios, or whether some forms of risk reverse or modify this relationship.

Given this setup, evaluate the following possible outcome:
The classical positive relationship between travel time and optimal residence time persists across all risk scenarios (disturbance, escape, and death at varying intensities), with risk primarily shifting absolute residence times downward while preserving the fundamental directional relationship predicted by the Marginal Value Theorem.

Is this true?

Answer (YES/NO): YES